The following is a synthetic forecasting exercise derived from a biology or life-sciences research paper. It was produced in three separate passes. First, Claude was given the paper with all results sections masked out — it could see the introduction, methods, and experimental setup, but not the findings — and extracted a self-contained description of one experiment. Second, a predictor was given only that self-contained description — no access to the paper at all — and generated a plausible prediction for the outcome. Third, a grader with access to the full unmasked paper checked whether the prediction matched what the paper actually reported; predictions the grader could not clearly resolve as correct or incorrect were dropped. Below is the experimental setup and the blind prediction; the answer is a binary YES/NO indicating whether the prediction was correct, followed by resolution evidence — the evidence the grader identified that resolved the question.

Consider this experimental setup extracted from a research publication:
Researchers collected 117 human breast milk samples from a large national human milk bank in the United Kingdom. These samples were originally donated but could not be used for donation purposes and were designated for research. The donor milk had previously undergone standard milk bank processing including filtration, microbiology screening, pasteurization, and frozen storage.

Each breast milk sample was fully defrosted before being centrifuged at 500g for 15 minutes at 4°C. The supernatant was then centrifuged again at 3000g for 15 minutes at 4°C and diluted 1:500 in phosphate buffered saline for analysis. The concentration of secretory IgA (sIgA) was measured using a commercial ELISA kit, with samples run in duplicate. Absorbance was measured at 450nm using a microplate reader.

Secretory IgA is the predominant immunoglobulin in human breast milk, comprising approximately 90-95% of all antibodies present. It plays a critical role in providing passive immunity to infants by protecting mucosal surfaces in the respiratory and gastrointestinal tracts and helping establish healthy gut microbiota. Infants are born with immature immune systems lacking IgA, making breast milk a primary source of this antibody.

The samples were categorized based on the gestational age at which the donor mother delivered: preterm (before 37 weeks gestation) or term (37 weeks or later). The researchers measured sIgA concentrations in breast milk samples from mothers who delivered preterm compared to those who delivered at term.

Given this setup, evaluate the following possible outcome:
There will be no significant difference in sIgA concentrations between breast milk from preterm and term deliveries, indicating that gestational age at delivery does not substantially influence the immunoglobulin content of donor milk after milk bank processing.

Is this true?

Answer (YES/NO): NO